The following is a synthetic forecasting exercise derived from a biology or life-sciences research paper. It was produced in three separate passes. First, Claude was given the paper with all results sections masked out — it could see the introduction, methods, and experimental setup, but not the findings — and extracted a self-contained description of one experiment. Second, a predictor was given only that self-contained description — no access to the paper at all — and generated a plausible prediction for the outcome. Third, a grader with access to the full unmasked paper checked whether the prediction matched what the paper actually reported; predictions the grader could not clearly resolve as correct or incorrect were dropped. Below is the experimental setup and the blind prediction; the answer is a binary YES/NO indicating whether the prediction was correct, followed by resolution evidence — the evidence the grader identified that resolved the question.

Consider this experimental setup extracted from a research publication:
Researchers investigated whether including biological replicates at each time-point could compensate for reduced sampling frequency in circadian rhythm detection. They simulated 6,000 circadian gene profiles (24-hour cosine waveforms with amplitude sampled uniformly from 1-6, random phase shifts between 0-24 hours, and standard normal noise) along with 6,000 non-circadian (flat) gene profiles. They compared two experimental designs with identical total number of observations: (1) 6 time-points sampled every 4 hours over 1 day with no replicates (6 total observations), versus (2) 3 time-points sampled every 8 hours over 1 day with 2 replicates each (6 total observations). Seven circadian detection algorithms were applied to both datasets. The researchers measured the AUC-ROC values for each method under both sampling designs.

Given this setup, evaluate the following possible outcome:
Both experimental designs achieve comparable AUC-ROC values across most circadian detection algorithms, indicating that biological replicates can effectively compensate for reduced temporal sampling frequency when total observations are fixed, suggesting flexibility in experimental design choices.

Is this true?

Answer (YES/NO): NO